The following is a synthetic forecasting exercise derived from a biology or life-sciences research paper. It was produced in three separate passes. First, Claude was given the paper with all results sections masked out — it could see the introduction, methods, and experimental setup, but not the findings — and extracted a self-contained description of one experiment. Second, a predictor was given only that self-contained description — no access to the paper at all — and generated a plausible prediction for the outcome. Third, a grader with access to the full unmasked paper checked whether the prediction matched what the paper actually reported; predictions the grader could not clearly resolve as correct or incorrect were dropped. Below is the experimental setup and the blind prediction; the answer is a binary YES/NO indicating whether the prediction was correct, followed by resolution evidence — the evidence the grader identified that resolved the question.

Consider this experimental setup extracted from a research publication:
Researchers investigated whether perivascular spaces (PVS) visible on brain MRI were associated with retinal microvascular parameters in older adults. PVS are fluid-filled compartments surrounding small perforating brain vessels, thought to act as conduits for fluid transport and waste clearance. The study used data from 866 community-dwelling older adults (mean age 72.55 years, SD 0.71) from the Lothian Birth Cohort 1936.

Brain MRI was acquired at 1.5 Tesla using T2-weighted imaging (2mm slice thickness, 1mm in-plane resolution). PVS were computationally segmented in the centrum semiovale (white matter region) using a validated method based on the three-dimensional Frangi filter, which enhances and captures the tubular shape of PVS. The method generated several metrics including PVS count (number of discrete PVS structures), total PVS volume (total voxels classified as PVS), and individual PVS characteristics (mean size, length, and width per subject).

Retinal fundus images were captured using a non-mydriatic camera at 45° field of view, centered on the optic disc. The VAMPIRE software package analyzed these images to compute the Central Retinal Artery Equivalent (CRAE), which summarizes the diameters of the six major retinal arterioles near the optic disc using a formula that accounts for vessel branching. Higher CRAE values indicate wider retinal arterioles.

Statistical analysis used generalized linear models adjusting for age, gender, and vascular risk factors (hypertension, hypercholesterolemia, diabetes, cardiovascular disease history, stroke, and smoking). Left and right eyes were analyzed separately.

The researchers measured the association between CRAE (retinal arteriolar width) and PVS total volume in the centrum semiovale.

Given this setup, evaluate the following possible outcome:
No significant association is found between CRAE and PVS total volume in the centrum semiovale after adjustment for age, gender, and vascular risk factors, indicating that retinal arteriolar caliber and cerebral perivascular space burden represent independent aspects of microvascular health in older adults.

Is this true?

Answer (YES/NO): NO